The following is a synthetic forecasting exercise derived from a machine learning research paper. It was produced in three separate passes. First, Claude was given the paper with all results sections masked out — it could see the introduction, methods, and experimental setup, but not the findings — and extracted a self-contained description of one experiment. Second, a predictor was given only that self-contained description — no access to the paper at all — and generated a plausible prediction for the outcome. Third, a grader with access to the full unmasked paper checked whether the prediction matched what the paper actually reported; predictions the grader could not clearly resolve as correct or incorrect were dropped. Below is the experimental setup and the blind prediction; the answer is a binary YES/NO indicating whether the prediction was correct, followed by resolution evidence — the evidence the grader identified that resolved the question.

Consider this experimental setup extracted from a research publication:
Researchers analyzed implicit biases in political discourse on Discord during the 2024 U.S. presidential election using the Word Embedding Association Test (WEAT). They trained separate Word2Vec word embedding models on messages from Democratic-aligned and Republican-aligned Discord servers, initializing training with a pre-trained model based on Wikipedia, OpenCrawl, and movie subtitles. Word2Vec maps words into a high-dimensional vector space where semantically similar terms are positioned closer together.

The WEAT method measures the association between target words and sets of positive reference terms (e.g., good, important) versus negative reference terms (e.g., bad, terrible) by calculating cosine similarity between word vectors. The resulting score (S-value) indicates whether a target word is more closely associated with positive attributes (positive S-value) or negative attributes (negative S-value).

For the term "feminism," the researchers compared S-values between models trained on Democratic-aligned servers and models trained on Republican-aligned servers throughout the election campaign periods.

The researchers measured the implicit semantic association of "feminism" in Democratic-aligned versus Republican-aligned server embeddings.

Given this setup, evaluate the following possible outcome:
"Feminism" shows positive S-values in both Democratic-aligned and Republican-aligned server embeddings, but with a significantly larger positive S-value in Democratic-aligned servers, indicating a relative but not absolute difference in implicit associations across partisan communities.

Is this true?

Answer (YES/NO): NO